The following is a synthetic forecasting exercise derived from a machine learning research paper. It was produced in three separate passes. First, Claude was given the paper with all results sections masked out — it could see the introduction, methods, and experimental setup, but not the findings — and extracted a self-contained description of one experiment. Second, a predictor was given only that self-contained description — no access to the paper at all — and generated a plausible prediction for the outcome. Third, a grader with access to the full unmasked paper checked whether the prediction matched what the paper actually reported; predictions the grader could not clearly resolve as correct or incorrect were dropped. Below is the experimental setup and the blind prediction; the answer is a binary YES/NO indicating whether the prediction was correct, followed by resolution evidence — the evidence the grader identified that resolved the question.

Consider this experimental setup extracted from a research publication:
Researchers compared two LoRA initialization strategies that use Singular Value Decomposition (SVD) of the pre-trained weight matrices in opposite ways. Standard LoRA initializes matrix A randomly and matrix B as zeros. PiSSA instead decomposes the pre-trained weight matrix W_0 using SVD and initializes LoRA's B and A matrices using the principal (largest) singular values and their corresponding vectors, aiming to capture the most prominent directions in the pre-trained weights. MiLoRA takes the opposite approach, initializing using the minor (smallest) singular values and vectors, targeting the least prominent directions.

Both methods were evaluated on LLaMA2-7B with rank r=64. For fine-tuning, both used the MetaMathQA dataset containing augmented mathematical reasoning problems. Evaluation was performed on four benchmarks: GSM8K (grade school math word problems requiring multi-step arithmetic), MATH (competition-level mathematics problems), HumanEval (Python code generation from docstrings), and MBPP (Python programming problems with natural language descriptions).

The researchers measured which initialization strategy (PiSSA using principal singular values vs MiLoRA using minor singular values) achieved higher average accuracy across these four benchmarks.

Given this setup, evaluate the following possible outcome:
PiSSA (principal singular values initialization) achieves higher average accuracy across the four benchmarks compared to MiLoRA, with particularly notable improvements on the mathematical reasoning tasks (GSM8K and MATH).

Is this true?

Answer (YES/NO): NO